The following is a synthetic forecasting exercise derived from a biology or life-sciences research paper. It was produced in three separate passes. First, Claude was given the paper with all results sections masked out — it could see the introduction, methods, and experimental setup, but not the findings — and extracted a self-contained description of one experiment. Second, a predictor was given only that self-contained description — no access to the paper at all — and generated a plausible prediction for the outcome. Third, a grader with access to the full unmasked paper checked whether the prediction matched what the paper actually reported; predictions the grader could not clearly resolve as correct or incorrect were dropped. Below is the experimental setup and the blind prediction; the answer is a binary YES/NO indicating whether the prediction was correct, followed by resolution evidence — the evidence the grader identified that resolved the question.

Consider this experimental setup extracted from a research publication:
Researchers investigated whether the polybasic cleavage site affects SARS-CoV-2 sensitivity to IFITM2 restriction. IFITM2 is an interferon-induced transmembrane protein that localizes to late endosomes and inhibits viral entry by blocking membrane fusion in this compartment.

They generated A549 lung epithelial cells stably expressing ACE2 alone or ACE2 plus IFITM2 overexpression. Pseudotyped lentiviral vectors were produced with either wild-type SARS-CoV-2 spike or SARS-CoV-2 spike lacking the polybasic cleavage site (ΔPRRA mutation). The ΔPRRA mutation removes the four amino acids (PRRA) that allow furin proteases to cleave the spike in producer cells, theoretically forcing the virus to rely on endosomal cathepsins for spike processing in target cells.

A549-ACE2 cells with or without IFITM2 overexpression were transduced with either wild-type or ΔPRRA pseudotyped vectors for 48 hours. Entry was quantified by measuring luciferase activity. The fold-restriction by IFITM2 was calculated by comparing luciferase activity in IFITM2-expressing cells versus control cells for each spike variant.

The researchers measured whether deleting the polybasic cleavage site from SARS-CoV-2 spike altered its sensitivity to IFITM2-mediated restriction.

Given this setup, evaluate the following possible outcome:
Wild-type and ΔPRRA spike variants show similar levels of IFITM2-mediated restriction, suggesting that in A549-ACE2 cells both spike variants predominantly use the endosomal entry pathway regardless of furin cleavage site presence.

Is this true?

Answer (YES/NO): NO